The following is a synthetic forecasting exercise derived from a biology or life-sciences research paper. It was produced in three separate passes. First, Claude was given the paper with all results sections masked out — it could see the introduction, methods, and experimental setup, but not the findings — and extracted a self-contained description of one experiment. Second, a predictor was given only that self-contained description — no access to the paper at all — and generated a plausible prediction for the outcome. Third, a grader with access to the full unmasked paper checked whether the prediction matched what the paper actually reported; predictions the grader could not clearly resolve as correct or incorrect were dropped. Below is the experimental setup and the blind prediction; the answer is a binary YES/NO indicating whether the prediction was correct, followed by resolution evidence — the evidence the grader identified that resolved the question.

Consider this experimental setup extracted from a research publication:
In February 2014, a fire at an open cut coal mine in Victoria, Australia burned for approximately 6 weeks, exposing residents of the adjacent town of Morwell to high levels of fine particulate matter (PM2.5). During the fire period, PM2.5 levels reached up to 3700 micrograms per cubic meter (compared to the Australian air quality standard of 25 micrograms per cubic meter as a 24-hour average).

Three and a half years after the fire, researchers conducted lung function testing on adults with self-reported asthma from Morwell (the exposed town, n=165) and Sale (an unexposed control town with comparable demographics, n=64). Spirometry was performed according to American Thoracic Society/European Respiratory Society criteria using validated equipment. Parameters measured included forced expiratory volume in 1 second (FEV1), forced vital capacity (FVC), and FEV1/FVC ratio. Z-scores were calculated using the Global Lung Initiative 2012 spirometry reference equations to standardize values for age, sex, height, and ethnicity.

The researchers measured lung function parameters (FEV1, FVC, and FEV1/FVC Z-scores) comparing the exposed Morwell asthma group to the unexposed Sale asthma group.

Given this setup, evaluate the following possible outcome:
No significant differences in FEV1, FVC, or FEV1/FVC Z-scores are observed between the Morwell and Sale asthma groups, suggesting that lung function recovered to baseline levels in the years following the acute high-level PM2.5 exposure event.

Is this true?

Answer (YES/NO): YES